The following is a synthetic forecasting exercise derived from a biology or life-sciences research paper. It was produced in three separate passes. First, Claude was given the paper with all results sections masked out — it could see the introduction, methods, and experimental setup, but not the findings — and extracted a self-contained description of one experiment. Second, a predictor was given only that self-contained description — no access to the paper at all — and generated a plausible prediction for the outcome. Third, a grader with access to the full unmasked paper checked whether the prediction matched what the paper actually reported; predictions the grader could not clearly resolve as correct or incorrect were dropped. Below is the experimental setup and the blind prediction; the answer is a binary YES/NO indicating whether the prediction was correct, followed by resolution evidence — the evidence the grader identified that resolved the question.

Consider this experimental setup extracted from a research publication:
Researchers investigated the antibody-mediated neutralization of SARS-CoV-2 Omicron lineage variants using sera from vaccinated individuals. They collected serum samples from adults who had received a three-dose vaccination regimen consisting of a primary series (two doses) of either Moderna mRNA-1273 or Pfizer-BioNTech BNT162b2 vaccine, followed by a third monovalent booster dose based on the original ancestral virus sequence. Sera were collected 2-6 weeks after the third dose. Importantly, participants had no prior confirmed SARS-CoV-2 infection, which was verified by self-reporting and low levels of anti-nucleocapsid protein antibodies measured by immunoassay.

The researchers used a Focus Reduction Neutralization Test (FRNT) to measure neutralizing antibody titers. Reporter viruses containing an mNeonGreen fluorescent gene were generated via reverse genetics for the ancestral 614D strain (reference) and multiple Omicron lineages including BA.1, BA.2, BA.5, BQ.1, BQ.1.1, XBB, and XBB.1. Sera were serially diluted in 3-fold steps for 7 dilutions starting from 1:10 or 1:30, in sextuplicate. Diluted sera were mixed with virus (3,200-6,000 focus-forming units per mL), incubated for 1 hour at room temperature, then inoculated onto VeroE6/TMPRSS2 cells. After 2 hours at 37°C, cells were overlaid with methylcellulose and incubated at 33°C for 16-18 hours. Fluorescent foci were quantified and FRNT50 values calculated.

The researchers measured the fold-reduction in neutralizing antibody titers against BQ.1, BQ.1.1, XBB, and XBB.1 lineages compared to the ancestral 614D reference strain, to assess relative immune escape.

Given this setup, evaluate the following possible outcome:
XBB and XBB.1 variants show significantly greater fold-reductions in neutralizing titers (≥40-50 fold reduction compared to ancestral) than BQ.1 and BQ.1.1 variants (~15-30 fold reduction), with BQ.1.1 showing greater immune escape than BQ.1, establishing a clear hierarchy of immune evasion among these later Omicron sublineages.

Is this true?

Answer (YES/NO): NO